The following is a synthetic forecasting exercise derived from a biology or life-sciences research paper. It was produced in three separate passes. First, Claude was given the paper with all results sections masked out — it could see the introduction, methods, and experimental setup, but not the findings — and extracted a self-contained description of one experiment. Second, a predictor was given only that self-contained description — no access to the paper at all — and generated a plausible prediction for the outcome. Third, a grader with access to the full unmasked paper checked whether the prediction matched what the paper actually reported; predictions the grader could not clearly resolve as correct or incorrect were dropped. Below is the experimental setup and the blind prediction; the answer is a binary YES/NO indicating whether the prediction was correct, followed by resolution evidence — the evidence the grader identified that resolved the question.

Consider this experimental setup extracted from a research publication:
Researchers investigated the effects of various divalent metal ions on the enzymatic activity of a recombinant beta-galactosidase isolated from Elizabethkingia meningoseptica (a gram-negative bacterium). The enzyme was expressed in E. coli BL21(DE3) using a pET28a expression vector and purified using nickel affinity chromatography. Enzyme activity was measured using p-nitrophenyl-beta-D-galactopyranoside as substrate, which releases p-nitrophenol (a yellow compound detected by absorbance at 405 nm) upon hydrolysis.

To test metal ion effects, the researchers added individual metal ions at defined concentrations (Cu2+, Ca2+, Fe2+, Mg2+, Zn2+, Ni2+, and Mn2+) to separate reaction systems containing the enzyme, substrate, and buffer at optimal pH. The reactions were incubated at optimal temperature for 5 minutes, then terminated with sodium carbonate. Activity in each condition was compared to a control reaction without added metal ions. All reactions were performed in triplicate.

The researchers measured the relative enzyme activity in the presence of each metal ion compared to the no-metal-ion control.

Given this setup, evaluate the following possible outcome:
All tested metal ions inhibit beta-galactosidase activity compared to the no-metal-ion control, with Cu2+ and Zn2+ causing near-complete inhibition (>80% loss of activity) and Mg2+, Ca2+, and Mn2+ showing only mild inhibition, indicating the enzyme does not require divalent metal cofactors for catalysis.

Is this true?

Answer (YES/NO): NO